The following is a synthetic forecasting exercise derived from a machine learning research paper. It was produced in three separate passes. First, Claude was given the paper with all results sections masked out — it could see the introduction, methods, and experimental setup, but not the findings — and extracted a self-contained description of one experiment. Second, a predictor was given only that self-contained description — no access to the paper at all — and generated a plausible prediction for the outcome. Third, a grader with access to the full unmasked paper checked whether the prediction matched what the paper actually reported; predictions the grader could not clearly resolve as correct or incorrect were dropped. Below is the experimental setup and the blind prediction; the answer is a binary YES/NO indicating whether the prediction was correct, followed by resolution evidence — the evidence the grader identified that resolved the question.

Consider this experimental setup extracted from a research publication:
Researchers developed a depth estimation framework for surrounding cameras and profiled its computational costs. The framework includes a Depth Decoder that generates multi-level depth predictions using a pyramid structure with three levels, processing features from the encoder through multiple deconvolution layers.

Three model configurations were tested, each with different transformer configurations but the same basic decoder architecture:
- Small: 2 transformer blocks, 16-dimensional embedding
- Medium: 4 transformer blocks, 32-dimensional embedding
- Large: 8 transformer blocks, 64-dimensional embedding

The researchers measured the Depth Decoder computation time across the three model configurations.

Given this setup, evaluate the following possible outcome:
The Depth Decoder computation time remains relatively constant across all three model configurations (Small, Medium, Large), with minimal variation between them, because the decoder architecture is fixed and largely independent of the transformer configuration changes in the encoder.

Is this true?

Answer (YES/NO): YES